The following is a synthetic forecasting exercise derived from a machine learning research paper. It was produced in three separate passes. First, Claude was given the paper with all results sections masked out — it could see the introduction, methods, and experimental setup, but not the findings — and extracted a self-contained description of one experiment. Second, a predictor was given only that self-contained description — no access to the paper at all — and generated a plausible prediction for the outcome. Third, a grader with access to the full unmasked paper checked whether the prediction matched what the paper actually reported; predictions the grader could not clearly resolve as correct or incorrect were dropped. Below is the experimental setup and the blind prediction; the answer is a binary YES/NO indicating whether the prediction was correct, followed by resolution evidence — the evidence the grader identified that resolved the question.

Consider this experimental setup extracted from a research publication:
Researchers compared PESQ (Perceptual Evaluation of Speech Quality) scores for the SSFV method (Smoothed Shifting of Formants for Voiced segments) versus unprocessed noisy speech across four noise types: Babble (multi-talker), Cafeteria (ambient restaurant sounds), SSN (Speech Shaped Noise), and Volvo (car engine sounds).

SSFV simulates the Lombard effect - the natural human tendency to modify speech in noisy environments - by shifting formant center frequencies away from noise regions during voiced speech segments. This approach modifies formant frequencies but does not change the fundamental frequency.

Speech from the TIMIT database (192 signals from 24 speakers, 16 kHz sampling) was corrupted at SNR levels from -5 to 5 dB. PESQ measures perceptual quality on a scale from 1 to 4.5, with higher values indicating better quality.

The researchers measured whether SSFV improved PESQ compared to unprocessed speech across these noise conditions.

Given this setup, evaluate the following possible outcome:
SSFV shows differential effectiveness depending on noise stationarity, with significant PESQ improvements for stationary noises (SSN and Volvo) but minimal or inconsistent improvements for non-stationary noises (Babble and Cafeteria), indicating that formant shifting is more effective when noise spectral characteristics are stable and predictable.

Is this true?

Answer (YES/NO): NO